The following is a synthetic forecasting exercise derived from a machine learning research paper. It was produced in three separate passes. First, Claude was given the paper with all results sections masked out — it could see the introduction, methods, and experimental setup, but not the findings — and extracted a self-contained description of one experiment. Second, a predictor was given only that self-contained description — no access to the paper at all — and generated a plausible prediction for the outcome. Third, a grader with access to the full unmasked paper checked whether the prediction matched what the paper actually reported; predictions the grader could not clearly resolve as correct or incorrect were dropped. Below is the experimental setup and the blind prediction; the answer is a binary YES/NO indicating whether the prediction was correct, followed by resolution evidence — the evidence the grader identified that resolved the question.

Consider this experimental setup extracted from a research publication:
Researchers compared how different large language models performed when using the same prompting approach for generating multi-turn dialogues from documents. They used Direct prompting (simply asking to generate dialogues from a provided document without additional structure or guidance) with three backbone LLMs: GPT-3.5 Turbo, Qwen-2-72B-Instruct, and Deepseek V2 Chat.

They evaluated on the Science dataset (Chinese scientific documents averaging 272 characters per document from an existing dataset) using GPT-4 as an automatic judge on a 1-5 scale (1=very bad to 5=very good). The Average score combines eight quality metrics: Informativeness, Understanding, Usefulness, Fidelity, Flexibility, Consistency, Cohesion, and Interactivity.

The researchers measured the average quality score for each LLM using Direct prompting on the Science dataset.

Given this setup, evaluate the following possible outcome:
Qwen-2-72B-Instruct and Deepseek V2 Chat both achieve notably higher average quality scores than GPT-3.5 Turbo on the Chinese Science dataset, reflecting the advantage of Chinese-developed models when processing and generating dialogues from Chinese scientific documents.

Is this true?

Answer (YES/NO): YES